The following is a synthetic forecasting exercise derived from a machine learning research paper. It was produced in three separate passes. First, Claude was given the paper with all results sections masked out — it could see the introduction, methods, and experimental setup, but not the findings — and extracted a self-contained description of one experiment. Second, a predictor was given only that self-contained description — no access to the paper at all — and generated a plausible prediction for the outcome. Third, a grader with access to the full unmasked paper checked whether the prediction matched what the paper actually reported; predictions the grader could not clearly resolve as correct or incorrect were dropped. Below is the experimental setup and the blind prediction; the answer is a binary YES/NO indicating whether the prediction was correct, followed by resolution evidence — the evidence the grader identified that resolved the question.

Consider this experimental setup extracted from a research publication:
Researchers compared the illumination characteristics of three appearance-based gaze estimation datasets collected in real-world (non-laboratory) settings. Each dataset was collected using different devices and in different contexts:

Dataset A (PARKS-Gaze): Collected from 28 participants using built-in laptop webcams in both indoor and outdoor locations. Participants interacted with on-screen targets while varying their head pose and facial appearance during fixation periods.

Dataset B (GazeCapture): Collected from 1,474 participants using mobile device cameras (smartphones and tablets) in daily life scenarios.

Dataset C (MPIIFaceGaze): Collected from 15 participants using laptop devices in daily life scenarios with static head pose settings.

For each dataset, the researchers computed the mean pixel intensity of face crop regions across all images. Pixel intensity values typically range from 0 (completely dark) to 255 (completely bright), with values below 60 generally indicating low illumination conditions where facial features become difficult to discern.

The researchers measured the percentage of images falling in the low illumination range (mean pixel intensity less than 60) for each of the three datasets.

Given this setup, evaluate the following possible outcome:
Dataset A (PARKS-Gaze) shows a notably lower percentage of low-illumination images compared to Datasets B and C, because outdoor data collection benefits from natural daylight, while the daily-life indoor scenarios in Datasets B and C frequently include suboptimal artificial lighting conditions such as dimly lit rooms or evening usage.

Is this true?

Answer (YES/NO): NO